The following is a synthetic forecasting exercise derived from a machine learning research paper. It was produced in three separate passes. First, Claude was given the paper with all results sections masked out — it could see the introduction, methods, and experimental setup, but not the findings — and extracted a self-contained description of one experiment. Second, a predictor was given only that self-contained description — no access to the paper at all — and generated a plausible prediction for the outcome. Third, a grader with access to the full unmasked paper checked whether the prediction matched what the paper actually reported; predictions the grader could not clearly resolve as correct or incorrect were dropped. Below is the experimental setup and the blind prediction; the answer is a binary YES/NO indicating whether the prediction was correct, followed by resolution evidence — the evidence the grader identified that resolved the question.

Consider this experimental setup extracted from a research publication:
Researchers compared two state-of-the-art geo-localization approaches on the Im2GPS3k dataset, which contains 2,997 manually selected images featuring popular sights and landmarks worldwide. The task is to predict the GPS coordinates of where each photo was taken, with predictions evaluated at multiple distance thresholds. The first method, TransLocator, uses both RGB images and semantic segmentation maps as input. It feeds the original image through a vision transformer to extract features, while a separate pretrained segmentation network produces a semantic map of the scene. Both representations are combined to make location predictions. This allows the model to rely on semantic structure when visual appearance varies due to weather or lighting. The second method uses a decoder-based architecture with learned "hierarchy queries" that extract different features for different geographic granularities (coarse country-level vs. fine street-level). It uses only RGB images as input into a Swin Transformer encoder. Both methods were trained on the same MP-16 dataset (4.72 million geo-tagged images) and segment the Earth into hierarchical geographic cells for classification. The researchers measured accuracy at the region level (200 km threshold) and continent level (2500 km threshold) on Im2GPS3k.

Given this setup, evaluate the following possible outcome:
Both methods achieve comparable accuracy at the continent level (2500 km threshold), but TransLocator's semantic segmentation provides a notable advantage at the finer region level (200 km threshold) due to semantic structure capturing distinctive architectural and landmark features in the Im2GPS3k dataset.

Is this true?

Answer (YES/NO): NO